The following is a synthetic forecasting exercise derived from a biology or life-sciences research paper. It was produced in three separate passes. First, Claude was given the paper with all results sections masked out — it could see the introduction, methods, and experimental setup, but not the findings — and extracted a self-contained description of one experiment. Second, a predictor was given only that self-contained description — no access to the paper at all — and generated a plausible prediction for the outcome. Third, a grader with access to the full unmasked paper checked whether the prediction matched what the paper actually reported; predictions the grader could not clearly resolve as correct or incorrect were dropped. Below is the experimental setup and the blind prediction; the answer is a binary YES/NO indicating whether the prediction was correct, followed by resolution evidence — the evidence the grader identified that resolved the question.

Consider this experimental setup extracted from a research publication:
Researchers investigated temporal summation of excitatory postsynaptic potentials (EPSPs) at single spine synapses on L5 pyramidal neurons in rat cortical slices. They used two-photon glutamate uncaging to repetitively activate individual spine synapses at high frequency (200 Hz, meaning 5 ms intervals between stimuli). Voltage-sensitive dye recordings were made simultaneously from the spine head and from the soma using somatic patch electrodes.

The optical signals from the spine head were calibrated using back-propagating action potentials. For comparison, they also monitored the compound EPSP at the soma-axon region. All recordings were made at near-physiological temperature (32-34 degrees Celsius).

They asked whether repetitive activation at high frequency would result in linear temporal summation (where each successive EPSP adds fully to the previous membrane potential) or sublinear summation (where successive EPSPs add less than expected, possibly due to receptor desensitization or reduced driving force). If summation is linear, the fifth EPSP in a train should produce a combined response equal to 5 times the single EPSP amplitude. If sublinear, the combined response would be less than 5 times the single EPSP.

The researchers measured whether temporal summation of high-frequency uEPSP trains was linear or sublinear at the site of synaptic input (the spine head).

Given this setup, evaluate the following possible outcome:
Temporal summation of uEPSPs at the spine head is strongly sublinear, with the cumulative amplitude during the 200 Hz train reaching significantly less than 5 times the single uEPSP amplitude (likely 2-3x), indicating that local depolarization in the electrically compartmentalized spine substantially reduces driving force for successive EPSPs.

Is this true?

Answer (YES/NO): NO